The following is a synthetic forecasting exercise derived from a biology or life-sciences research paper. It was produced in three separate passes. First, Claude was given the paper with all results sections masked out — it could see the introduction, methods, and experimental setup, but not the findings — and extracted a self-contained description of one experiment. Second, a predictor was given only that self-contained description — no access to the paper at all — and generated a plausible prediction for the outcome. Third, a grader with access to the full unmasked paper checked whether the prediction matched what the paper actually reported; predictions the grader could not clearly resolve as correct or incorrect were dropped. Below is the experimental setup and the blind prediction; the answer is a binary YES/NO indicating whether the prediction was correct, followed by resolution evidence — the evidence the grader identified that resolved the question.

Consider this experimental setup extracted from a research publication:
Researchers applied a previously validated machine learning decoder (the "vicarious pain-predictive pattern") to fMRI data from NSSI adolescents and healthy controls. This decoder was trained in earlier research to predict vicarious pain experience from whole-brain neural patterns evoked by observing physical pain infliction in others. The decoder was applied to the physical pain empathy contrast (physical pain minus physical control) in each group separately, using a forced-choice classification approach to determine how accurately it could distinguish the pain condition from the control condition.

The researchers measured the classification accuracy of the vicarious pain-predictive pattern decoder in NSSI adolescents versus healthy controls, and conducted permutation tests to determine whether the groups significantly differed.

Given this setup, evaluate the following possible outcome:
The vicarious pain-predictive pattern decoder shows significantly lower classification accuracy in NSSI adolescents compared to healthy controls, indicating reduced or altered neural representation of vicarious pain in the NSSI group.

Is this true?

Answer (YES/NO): NO